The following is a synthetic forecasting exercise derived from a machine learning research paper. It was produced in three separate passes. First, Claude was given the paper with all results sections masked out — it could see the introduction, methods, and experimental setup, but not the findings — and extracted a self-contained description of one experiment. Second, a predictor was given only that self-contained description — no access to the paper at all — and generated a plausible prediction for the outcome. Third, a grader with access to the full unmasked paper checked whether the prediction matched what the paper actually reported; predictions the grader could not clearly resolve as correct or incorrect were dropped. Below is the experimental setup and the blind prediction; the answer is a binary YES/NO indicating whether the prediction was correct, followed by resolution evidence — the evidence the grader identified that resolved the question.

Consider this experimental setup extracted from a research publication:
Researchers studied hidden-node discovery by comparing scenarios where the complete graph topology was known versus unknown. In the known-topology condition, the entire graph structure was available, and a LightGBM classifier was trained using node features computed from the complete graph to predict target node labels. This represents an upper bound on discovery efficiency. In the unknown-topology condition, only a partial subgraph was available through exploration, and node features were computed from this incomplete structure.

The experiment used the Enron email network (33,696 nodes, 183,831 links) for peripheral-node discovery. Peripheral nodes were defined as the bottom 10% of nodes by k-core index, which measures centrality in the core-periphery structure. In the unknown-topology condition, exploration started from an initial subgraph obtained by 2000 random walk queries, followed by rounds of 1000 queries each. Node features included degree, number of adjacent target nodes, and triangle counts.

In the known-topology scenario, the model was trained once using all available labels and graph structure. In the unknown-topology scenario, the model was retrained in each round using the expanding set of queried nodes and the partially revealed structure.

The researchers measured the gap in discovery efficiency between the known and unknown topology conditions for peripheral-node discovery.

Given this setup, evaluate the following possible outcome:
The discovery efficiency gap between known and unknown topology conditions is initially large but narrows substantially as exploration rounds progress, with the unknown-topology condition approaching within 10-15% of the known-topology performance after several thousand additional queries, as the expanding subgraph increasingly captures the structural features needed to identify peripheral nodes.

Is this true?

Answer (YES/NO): NO